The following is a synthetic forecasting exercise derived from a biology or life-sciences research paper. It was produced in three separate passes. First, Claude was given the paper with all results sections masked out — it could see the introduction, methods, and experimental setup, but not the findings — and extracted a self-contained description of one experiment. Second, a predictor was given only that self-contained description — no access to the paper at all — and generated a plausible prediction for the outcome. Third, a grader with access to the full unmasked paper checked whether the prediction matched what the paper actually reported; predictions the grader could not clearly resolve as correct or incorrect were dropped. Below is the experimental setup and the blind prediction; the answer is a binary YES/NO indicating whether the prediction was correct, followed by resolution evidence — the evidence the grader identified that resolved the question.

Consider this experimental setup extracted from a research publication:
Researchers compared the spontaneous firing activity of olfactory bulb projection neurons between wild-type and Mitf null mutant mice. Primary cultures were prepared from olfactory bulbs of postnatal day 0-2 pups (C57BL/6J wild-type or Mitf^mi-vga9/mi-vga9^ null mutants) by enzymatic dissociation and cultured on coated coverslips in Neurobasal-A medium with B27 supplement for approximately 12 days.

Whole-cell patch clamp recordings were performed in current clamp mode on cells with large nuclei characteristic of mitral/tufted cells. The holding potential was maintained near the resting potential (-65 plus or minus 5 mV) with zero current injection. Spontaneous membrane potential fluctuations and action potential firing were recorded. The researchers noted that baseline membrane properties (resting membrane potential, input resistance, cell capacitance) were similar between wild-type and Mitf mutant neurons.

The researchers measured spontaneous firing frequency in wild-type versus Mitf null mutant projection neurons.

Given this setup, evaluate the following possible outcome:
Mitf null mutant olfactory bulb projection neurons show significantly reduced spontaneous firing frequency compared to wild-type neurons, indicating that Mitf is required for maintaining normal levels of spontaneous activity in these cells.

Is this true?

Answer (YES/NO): NO